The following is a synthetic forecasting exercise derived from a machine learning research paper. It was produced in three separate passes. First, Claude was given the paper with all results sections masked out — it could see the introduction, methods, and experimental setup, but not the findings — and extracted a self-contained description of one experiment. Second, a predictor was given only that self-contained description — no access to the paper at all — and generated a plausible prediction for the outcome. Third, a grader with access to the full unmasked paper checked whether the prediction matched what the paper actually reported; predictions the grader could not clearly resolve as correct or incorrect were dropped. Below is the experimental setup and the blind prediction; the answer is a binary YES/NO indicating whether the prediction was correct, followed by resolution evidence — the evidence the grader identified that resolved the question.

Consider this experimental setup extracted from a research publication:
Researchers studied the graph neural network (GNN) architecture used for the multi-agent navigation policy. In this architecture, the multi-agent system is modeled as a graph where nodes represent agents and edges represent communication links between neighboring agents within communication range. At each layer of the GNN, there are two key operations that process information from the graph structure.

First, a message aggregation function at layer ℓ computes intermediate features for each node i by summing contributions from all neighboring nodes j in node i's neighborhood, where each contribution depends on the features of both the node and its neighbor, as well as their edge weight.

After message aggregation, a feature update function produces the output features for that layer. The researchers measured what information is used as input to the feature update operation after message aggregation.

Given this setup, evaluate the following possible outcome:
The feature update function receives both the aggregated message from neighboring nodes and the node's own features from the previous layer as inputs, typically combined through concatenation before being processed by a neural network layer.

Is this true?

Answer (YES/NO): YES